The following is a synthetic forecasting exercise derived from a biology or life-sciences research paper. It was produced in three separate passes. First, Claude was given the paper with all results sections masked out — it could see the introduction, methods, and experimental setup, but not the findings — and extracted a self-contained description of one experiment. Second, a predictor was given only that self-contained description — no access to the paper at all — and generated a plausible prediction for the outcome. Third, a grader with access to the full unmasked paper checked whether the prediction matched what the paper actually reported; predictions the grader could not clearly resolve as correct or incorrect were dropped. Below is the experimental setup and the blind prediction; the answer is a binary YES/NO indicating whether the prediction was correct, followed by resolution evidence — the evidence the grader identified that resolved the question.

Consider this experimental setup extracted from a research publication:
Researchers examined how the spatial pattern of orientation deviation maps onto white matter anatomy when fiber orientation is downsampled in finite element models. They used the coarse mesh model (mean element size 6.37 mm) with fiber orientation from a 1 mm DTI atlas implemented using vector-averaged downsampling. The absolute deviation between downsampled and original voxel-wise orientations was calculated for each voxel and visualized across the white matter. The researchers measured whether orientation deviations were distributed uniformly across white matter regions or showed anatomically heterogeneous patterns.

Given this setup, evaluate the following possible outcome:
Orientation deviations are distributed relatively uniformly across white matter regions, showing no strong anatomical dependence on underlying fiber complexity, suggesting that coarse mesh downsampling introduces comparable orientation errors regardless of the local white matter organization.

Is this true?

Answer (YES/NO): NO